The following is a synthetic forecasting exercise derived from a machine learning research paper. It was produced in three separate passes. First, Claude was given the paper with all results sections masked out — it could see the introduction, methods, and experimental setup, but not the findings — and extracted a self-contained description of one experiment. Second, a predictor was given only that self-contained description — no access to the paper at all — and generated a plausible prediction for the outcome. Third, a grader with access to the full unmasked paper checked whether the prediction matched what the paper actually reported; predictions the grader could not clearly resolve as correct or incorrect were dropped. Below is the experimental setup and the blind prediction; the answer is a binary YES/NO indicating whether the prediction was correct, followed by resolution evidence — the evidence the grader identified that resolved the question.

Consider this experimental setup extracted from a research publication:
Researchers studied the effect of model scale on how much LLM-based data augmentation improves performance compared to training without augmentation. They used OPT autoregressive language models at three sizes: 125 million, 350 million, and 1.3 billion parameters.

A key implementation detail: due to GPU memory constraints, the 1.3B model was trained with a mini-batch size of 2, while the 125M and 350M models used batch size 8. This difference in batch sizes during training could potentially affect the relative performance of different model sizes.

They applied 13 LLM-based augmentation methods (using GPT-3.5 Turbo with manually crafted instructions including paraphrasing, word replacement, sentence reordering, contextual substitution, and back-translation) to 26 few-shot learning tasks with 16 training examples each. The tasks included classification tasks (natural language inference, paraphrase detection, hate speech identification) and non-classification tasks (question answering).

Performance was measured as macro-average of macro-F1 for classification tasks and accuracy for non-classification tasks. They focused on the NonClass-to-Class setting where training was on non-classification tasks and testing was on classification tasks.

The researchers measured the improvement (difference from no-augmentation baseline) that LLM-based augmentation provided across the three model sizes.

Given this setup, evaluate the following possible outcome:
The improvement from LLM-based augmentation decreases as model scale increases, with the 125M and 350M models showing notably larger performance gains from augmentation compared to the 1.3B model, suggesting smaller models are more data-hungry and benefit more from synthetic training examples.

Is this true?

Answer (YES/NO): NO